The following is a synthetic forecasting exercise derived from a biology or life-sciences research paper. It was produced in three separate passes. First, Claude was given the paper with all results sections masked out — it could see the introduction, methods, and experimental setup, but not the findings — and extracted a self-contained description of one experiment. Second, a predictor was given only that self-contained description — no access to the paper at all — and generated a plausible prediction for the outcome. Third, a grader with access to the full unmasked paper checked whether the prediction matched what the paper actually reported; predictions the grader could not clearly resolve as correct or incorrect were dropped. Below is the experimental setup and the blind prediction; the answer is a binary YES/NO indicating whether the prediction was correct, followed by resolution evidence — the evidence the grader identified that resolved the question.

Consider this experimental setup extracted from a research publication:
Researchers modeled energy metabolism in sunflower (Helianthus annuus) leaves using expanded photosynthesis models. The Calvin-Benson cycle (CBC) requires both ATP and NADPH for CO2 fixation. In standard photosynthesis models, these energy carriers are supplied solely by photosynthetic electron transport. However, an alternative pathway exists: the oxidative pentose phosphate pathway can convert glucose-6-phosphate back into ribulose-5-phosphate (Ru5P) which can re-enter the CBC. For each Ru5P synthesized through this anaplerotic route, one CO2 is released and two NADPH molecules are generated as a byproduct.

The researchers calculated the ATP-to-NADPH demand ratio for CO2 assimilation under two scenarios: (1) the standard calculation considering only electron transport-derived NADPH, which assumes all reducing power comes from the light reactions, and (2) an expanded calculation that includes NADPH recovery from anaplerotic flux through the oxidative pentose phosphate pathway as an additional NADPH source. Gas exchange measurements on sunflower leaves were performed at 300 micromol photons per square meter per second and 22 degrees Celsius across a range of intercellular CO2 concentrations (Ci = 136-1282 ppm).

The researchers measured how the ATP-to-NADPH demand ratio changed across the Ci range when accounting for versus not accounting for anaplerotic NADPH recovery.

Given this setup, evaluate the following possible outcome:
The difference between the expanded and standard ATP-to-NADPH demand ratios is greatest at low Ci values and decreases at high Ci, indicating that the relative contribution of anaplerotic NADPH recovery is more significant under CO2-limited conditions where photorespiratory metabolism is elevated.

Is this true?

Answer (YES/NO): YES